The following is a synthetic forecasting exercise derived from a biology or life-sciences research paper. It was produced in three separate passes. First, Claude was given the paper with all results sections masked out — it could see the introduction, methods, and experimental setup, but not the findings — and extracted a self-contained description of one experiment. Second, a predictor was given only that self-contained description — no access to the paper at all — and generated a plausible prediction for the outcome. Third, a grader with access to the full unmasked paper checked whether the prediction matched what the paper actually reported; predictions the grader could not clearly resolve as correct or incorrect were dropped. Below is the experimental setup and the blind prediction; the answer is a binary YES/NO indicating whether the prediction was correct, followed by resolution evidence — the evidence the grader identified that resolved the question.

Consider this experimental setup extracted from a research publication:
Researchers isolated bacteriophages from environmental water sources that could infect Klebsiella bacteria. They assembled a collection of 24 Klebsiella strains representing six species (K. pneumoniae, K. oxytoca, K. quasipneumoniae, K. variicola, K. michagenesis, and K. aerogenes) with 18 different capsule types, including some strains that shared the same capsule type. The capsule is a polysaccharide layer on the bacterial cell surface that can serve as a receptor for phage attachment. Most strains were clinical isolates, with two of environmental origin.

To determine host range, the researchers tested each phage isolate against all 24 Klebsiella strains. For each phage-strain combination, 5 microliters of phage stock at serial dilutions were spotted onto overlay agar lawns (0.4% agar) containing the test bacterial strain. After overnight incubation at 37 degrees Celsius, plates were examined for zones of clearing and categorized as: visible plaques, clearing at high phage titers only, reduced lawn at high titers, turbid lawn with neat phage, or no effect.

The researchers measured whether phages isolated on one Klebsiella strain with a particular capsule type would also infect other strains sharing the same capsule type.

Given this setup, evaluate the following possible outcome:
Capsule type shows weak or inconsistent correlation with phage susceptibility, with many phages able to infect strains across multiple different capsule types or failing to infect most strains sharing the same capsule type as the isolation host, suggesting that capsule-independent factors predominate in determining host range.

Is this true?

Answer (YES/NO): YES